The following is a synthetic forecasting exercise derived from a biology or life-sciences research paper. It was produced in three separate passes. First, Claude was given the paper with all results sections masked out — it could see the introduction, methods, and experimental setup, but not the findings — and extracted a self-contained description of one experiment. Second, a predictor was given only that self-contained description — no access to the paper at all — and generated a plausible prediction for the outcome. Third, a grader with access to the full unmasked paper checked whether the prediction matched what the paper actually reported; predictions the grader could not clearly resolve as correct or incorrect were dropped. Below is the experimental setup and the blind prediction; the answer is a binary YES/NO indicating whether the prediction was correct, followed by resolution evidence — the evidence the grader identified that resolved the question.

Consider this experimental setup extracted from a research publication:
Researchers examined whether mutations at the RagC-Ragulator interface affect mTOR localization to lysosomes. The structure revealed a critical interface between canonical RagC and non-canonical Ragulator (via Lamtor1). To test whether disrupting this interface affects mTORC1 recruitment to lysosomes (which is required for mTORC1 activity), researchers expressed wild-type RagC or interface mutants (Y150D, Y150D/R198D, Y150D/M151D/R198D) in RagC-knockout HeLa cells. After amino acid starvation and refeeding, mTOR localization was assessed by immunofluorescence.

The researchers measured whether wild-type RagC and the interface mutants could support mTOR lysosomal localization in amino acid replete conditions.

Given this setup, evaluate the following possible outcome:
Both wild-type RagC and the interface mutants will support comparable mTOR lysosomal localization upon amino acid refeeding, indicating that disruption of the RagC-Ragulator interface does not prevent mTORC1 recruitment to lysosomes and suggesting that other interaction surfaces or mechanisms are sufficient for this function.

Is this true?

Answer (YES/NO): YES